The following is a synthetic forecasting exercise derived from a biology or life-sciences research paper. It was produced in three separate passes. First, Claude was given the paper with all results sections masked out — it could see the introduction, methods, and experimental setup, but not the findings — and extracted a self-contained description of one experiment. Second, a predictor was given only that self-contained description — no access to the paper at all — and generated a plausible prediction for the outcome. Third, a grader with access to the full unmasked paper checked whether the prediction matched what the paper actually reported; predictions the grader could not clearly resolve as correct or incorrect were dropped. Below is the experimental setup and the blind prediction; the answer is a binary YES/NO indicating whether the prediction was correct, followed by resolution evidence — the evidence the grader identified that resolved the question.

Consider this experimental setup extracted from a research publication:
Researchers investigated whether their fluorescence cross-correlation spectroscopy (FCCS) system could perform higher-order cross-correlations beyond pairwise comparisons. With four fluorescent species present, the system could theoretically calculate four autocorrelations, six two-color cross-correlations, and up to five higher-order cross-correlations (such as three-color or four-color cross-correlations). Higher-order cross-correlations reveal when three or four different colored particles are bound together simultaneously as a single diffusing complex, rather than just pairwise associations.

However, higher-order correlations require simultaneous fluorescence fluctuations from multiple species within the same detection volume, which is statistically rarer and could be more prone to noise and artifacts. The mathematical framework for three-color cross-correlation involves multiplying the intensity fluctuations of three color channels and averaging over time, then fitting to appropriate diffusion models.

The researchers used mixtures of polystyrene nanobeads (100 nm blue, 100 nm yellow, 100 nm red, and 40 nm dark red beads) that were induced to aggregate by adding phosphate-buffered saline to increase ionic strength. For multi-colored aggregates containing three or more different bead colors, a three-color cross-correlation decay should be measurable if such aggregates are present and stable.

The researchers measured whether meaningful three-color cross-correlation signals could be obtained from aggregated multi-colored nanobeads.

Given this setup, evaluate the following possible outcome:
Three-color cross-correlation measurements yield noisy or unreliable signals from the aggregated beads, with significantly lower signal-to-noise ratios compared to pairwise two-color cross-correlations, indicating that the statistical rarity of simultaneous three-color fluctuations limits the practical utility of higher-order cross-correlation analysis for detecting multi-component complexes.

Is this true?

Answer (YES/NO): NO